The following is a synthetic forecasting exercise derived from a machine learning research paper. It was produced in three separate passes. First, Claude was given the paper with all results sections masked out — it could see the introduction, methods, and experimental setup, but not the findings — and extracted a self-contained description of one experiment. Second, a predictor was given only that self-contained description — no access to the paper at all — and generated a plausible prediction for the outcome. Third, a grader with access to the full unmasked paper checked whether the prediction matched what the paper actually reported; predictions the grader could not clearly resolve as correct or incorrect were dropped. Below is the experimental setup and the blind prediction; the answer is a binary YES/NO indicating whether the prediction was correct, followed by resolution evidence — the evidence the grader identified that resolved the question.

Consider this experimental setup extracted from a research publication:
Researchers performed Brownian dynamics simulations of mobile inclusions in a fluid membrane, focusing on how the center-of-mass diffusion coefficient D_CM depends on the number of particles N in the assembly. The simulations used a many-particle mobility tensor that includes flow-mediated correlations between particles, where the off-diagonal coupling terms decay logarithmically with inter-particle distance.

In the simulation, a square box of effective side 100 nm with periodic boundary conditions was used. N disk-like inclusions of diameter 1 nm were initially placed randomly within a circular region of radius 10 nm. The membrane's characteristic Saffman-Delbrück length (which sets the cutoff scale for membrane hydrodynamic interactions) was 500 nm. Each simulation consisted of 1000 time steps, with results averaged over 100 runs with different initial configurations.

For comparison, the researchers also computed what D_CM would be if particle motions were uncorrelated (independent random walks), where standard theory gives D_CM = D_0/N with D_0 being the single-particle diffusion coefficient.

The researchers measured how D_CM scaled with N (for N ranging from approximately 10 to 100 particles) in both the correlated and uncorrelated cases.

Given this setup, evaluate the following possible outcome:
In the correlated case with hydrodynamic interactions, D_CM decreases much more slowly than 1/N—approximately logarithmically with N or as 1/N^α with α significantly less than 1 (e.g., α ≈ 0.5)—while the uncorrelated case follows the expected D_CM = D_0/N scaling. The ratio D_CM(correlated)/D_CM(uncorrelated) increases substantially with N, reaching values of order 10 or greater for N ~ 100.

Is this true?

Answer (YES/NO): NO